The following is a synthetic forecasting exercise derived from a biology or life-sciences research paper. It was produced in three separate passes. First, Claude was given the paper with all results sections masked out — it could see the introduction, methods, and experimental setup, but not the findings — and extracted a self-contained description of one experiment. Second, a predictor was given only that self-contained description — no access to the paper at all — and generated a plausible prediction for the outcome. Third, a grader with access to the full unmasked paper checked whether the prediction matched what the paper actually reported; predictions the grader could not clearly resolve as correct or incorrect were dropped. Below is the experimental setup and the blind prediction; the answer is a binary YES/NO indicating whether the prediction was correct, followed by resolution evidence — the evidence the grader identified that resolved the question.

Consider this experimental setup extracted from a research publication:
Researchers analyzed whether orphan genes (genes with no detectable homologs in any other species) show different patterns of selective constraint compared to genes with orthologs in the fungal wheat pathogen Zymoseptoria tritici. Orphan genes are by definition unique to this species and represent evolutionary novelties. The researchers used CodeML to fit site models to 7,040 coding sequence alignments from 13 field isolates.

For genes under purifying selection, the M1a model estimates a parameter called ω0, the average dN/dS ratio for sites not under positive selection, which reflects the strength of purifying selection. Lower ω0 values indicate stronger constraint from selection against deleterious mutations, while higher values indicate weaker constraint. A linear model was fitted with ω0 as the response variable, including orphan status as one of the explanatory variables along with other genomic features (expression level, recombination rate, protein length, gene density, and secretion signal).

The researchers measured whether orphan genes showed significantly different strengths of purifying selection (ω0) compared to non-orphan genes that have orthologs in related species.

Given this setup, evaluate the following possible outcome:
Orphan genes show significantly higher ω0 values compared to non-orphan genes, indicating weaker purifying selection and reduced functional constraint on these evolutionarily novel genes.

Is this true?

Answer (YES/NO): YES